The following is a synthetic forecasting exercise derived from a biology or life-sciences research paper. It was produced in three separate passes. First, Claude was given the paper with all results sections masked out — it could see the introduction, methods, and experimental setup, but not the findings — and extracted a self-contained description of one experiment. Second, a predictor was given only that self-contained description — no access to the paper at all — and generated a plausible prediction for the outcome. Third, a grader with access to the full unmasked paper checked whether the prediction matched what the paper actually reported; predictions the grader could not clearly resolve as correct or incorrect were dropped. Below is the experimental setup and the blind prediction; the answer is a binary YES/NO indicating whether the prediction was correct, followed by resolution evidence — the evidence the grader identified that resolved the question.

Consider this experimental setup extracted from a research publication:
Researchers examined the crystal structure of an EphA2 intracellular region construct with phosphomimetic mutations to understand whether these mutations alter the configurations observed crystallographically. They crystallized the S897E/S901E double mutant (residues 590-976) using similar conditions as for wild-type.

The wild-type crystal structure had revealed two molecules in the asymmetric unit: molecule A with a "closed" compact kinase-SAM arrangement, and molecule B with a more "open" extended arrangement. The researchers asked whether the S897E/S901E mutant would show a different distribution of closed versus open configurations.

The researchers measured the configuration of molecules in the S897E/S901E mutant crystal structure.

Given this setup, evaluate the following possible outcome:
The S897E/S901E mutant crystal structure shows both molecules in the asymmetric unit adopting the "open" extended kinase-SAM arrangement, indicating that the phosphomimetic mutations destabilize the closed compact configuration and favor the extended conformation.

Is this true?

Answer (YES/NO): NO